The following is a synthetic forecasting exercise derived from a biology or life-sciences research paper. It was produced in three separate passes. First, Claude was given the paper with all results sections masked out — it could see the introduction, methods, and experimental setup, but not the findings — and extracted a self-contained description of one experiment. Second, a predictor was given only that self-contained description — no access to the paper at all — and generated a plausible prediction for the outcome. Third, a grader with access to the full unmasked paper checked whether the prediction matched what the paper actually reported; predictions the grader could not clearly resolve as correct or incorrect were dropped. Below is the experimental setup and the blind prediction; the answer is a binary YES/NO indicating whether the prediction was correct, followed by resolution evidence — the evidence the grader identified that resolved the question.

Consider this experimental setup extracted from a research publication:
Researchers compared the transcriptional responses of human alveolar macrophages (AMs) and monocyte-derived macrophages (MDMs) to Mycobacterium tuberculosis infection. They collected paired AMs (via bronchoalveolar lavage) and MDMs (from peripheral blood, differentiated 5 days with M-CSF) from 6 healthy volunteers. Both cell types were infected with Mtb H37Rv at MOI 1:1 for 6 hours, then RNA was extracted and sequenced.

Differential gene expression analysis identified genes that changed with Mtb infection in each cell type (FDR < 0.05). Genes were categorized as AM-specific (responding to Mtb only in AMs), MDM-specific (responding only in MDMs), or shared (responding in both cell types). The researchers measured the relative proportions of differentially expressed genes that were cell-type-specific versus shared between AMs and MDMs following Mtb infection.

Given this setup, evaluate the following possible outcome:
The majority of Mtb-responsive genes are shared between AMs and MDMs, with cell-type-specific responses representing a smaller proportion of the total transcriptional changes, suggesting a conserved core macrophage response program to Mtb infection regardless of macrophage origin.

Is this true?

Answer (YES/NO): NO